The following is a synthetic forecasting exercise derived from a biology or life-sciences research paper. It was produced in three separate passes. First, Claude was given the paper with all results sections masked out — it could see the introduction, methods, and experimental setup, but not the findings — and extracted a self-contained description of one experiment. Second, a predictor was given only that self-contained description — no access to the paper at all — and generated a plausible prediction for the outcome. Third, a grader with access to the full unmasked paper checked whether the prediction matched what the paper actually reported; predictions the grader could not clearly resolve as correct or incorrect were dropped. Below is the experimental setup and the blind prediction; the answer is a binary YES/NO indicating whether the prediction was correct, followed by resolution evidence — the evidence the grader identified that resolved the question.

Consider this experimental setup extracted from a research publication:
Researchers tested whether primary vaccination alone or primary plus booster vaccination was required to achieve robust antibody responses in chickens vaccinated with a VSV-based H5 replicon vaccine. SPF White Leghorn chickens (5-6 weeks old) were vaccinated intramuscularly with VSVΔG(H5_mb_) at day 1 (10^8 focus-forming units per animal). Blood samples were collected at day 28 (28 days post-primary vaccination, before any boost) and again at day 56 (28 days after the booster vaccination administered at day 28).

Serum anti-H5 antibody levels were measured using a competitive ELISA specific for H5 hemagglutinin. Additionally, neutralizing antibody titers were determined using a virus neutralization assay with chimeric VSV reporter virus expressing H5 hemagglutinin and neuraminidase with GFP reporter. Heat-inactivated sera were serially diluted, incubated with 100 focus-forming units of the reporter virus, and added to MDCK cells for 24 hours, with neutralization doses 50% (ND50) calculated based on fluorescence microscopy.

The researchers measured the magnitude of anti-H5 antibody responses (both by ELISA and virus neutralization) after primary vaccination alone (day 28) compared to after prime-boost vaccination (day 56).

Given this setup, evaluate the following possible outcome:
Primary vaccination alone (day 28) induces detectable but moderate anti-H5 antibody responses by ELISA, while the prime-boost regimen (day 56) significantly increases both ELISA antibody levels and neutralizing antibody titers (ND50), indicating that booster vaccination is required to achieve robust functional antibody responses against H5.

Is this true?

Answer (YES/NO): YES